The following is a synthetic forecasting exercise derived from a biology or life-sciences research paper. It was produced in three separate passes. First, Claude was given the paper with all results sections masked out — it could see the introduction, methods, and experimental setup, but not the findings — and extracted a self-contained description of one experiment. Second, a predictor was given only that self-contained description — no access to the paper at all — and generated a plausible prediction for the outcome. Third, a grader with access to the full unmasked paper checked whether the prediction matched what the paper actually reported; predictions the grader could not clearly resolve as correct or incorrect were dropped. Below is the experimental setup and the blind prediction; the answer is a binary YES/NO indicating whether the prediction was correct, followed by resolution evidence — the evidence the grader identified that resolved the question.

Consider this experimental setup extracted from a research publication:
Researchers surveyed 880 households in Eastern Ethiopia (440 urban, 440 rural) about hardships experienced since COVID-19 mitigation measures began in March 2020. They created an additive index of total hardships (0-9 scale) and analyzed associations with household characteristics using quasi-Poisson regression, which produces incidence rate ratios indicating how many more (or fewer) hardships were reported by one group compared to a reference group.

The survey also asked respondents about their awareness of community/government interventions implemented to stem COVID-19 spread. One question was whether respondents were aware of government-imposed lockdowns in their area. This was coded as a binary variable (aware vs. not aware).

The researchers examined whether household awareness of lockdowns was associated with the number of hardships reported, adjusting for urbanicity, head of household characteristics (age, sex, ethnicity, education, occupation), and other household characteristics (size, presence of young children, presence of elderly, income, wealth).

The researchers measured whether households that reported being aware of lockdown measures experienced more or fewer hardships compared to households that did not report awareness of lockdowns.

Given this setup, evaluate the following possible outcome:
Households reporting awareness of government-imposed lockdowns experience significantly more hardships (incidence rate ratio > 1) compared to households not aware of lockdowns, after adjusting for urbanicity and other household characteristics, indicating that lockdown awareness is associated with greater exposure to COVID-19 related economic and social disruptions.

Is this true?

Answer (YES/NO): YES